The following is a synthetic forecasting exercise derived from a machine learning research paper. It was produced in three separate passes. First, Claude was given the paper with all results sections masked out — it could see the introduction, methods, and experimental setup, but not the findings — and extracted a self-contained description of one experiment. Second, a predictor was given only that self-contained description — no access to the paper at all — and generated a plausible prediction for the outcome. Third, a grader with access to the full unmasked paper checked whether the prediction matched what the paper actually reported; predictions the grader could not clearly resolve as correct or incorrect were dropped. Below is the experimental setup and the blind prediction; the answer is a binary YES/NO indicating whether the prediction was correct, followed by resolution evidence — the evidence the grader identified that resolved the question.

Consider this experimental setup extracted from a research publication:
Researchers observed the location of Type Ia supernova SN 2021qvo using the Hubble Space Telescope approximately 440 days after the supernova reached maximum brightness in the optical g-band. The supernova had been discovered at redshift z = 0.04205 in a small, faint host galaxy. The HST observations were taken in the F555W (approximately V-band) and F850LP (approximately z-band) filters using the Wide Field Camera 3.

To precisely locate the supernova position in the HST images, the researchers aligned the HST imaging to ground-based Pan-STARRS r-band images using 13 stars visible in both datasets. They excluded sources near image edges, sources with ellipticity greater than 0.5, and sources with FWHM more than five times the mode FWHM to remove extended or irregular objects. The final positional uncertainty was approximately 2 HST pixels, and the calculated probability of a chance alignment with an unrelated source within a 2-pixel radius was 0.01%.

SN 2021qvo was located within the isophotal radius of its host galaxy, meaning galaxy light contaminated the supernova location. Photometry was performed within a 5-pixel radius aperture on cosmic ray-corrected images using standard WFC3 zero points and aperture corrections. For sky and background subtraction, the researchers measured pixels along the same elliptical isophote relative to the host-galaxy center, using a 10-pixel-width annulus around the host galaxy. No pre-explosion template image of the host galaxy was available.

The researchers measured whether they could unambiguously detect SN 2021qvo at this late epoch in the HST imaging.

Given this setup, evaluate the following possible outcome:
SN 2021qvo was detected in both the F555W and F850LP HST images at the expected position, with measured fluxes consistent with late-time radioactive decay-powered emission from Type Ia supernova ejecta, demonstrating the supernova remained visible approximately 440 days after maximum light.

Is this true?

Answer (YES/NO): NO